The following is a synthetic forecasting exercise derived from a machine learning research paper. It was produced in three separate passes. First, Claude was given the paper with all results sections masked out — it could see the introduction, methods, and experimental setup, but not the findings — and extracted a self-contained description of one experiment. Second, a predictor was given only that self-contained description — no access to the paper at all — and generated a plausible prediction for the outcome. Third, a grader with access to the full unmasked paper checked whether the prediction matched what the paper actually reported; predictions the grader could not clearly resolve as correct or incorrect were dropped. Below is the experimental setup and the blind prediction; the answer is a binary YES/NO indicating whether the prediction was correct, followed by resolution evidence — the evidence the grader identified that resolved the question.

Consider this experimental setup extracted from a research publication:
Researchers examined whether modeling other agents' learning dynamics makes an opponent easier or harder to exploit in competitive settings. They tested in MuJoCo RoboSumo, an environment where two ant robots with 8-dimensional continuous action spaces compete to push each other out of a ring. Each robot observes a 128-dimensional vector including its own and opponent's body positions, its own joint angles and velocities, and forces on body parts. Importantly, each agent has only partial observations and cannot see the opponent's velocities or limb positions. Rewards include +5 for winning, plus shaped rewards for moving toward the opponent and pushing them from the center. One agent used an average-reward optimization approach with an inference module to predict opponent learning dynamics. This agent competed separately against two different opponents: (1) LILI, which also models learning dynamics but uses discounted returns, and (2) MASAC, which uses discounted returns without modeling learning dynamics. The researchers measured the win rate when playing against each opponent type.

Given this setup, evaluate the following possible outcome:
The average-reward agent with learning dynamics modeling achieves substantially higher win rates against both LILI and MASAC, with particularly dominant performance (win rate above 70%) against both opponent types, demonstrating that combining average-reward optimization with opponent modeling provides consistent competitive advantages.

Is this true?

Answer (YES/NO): NO